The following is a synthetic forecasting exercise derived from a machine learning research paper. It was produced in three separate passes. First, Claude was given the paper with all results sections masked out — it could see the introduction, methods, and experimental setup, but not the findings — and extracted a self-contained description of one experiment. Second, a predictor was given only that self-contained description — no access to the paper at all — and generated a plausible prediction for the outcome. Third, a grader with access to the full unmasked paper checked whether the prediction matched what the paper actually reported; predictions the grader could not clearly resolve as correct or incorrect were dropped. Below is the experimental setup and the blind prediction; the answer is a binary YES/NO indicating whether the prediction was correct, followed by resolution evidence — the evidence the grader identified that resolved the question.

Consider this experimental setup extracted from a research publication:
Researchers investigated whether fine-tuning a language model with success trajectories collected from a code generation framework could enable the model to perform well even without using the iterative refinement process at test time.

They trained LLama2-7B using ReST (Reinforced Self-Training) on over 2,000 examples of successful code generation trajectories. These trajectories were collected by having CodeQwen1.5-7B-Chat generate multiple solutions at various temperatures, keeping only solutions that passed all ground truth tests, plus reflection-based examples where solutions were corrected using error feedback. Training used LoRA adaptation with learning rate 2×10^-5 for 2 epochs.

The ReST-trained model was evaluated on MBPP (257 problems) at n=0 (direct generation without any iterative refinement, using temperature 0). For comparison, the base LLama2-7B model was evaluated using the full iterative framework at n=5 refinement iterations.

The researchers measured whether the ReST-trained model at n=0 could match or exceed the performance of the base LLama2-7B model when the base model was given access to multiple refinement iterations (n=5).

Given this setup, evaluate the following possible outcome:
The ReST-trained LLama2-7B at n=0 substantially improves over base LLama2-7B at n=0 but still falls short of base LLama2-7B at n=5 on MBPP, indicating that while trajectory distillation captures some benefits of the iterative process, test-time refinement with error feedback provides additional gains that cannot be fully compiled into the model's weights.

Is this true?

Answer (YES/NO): YES